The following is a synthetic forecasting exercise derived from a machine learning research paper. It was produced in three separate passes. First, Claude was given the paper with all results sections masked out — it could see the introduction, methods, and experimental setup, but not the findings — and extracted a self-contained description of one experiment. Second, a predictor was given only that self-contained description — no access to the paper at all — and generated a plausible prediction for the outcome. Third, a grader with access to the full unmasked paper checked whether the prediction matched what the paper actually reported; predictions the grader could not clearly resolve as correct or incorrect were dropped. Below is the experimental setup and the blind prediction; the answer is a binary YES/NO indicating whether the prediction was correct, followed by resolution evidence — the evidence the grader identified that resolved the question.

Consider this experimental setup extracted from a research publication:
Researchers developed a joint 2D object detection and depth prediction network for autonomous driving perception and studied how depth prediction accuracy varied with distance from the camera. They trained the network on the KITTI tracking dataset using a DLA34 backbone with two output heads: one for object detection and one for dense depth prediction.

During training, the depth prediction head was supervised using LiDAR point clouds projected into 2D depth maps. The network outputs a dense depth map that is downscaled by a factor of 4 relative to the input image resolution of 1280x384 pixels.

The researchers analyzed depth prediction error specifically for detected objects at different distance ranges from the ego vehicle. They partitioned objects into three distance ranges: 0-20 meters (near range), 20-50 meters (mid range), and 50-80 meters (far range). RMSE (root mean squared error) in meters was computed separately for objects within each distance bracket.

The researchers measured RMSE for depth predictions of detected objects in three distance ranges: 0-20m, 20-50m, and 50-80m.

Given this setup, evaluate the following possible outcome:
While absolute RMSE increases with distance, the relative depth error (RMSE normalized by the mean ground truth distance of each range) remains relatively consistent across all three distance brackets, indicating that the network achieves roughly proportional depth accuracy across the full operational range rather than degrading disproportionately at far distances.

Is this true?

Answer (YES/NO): NO